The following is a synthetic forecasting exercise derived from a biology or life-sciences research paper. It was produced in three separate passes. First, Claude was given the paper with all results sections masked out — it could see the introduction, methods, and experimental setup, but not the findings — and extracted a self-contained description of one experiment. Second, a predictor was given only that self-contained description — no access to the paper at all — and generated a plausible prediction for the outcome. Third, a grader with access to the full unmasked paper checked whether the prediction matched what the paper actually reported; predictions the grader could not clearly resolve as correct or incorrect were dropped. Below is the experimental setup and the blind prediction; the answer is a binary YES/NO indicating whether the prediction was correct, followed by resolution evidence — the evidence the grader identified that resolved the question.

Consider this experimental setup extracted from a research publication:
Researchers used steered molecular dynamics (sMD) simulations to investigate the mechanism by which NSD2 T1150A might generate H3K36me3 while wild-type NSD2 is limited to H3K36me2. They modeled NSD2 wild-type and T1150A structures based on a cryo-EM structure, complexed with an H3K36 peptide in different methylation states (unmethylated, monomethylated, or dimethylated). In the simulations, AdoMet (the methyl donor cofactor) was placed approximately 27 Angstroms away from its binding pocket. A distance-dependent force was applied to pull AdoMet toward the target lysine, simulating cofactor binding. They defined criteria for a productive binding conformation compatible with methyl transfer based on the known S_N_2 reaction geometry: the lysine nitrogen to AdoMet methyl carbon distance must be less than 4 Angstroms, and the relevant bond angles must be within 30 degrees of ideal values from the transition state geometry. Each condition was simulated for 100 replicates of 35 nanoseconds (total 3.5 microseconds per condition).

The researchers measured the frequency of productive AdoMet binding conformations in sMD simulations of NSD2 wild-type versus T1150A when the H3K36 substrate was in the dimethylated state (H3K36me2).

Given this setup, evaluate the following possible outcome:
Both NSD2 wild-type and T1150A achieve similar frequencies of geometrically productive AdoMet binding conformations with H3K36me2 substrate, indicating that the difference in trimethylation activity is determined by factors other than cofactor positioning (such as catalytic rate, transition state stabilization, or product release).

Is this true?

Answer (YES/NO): NO